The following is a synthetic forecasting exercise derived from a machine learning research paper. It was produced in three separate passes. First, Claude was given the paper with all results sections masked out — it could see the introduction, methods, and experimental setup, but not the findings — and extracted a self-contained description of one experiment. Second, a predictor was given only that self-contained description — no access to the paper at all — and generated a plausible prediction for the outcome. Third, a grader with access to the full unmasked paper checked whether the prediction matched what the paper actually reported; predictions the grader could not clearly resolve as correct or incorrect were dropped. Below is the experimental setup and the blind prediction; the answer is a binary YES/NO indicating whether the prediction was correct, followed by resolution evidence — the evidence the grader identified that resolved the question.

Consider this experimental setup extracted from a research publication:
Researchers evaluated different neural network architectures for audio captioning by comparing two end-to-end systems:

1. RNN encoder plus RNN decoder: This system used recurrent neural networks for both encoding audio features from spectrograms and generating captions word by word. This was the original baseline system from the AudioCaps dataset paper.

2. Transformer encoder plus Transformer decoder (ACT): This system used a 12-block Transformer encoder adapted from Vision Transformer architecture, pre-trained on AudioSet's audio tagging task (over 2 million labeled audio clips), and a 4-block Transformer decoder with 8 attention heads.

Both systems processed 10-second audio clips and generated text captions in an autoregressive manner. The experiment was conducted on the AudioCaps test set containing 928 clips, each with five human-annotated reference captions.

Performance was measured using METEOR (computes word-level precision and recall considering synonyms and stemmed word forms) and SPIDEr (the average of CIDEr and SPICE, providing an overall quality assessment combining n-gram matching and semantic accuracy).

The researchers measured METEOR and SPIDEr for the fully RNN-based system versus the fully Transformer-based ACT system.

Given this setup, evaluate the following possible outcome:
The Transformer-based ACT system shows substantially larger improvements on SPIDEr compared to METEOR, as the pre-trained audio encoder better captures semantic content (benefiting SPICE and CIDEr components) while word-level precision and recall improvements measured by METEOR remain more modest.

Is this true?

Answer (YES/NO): NO